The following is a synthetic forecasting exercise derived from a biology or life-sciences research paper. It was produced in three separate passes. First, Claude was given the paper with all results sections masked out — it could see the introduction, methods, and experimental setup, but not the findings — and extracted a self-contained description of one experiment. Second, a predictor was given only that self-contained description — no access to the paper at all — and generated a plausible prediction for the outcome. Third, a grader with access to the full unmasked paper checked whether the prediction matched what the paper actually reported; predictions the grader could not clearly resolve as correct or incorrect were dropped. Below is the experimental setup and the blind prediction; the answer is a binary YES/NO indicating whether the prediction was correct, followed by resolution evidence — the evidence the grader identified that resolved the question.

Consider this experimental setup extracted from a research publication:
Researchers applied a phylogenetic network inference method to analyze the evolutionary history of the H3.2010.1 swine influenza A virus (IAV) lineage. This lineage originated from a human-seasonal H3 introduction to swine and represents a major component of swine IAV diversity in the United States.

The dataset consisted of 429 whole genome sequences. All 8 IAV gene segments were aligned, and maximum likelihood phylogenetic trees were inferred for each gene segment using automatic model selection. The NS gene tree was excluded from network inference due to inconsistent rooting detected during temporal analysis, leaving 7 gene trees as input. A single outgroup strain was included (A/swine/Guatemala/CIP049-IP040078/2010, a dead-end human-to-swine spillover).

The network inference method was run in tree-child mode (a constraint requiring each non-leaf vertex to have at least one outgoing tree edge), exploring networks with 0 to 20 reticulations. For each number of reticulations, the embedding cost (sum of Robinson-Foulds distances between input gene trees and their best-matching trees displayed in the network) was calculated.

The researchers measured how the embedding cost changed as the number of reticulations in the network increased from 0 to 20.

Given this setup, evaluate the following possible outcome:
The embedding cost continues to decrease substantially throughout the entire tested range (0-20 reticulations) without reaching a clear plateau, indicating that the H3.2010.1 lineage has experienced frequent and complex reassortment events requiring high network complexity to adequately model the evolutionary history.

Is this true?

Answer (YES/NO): YES